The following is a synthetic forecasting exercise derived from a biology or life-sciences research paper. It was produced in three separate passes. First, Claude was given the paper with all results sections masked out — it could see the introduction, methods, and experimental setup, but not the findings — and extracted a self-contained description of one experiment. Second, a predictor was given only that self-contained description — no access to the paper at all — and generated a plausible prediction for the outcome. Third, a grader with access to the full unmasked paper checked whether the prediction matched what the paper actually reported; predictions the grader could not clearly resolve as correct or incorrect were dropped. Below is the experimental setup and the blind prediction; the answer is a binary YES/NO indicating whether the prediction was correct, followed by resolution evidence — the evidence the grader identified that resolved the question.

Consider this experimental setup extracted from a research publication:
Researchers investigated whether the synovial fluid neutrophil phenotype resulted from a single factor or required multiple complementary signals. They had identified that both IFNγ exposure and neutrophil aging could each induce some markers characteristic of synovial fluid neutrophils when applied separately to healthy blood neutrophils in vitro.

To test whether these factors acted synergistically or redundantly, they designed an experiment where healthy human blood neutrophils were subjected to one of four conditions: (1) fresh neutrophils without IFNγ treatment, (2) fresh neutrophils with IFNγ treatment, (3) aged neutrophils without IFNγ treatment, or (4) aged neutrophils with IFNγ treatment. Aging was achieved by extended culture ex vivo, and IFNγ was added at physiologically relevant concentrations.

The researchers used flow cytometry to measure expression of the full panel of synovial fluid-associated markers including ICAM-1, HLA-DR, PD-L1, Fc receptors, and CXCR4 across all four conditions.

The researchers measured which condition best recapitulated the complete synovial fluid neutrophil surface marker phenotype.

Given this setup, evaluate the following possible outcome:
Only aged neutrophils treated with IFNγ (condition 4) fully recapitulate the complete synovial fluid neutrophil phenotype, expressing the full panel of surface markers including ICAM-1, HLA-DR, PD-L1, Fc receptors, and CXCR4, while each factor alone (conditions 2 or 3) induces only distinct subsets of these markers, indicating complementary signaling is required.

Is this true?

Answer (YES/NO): NO